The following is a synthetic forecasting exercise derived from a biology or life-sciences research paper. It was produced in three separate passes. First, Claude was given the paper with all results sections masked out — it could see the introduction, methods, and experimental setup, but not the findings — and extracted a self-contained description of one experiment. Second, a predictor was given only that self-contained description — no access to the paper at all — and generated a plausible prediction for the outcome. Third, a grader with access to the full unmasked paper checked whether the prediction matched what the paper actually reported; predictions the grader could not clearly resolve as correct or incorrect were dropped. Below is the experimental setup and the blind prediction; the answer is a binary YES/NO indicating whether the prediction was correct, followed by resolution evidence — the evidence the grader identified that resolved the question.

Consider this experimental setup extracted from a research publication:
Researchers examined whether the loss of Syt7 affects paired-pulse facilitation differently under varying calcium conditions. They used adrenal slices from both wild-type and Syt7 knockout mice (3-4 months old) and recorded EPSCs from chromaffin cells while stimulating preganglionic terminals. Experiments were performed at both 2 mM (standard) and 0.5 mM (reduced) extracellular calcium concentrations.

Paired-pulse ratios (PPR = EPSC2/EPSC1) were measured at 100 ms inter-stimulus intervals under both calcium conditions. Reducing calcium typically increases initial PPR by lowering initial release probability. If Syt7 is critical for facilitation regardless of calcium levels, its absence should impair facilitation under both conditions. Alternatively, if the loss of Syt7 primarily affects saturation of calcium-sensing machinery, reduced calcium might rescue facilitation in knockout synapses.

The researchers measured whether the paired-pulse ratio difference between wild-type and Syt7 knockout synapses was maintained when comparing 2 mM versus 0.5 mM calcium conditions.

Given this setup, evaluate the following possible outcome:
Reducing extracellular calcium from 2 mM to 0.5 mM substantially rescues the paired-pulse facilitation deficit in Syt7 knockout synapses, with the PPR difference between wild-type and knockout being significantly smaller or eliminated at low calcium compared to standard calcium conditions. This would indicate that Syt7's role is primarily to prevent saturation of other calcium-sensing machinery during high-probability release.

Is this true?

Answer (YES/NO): NO